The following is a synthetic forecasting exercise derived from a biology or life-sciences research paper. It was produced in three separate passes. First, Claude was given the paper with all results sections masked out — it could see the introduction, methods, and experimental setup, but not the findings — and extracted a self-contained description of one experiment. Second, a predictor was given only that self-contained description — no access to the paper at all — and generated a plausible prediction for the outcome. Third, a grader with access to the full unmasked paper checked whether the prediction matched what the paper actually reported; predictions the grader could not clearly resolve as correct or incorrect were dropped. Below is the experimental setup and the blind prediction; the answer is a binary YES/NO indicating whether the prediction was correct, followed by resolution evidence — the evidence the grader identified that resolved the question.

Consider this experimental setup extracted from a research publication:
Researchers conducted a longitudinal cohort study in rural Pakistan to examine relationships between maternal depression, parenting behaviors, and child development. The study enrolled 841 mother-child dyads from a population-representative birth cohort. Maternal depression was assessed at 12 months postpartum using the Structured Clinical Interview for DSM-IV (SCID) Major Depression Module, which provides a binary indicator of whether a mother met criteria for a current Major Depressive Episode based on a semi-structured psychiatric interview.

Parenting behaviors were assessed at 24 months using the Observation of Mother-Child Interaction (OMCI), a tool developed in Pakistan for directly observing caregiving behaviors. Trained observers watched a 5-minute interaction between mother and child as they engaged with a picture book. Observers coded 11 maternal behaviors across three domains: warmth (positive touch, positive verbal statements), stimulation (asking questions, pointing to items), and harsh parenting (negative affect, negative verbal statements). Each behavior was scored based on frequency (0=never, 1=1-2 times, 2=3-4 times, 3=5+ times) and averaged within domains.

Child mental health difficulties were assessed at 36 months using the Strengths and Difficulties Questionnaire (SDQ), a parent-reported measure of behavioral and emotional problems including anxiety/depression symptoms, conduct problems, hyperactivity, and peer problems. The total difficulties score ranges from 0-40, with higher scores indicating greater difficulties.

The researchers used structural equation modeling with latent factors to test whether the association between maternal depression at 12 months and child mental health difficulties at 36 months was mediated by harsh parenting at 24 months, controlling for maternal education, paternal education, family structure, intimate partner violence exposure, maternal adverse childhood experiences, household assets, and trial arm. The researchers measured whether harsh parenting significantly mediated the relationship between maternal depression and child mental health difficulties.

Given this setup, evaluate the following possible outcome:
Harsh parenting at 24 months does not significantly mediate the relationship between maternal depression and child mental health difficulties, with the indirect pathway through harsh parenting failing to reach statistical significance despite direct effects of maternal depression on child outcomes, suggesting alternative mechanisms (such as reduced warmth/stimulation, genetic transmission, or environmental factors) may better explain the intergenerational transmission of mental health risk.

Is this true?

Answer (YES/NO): YES